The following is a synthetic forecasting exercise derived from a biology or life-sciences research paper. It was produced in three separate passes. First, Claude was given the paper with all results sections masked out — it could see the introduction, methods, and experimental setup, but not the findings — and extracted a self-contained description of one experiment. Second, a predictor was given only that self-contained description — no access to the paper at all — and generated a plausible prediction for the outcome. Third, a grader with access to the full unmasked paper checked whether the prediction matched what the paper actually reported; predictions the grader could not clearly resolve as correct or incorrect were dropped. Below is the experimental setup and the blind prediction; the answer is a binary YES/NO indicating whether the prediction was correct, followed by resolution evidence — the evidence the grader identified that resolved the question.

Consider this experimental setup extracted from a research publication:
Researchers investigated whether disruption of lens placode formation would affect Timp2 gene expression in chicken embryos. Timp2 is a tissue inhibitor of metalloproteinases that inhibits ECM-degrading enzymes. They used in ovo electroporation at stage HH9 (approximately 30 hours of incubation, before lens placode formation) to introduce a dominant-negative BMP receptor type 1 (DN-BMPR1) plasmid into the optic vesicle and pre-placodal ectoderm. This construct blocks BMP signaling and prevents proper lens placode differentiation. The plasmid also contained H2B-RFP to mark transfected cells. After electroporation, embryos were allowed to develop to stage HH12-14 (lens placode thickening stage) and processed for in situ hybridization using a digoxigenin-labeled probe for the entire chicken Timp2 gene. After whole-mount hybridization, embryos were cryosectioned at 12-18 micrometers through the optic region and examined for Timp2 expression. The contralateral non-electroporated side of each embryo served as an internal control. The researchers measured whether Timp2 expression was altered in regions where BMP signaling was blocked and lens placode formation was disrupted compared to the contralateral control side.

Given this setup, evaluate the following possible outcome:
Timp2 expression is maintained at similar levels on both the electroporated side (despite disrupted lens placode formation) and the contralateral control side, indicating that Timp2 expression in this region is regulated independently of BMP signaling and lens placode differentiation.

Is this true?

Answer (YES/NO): NO